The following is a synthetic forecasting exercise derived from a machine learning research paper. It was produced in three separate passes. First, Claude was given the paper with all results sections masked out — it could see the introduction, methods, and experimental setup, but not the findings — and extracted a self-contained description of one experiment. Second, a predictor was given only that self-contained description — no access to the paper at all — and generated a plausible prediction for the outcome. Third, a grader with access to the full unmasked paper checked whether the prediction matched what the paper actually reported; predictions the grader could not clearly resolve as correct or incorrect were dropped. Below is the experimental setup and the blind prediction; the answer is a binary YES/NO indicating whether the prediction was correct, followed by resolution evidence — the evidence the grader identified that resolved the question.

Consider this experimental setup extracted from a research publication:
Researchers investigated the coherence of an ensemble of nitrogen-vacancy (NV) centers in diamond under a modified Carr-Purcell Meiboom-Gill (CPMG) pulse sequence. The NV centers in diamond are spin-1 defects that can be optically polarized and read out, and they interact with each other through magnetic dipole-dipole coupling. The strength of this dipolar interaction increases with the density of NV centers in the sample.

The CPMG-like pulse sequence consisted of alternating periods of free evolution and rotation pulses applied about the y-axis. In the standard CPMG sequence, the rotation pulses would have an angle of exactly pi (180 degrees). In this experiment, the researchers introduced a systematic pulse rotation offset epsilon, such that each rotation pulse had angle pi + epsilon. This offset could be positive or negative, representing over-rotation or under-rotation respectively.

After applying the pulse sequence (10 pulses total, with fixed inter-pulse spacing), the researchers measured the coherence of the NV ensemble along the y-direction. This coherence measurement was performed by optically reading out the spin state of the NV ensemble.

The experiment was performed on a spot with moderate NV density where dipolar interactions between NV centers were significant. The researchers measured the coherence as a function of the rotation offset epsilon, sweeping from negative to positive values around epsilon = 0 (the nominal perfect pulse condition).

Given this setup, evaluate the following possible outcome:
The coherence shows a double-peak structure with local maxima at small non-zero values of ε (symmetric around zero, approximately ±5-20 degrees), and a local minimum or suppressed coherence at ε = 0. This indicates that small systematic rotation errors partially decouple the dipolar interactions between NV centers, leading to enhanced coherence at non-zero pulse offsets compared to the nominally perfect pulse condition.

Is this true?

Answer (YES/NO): YES